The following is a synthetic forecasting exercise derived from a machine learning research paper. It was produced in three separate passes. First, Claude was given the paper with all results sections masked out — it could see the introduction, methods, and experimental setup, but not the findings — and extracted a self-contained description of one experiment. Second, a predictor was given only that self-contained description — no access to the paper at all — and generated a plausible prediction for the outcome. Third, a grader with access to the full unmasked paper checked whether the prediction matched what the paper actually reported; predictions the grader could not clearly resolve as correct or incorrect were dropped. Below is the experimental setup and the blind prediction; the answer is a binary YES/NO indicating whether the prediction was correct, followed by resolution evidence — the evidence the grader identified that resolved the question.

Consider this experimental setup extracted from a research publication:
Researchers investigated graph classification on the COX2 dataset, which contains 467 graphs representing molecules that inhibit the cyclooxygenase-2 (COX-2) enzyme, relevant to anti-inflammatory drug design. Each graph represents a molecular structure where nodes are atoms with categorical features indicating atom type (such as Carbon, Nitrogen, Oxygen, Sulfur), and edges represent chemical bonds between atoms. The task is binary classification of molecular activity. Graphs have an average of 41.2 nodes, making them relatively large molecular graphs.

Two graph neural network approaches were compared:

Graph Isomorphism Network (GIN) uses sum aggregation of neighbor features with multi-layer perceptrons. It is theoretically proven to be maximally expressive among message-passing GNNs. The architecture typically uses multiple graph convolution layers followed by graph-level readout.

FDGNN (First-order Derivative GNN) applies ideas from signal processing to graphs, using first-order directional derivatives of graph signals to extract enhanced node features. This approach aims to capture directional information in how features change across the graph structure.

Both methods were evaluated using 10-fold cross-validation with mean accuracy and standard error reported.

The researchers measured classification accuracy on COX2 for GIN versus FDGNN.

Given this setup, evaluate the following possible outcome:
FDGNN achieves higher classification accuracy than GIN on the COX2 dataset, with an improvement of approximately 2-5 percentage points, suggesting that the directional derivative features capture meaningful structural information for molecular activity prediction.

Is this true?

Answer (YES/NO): NO